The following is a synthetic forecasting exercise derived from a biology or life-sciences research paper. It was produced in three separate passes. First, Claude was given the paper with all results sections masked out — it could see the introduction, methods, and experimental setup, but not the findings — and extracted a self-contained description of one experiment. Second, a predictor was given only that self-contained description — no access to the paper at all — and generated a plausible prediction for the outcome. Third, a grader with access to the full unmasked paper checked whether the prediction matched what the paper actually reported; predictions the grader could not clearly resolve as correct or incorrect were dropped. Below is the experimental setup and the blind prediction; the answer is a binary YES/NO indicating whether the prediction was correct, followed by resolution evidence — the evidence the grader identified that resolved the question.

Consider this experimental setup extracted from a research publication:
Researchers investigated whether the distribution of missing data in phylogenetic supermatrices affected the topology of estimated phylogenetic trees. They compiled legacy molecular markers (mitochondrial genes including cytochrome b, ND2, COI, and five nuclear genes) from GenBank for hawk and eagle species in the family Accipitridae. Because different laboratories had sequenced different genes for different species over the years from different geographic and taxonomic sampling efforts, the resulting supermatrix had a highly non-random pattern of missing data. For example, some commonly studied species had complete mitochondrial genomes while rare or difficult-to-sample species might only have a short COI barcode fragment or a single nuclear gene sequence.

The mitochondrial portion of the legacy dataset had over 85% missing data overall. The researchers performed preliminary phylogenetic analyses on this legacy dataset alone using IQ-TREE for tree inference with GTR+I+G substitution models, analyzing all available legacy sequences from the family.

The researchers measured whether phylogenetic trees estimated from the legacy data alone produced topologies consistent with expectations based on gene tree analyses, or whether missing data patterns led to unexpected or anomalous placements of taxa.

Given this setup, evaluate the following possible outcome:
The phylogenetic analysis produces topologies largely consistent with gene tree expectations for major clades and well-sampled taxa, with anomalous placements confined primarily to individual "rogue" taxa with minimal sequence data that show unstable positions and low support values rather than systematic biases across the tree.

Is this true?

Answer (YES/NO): NO